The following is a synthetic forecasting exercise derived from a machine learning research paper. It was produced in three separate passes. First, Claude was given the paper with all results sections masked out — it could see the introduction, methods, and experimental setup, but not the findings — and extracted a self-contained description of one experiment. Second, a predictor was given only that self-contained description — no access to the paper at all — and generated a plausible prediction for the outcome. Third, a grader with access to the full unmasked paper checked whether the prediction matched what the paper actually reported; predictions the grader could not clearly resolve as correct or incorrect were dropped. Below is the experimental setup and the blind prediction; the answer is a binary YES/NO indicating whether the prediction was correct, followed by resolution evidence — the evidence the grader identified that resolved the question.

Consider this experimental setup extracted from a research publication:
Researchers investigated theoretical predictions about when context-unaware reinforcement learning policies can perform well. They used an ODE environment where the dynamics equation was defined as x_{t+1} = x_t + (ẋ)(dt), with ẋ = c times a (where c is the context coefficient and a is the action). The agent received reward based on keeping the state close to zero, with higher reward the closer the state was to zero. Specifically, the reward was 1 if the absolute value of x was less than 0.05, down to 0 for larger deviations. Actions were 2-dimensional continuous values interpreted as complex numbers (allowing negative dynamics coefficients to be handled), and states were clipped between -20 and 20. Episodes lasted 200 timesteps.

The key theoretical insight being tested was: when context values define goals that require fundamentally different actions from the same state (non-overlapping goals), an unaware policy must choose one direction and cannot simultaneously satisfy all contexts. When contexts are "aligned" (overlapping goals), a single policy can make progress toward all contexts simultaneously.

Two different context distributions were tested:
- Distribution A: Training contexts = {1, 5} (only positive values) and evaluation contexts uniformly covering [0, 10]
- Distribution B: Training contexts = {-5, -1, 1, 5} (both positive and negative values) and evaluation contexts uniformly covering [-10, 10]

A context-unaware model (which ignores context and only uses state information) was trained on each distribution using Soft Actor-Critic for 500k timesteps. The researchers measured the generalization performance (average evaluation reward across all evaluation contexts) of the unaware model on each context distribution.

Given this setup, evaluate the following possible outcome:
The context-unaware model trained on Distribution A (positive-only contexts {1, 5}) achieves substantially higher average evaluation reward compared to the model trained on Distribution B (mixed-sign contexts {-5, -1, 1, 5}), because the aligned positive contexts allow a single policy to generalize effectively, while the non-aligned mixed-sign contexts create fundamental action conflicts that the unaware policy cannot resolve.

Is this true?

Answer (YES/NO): YES